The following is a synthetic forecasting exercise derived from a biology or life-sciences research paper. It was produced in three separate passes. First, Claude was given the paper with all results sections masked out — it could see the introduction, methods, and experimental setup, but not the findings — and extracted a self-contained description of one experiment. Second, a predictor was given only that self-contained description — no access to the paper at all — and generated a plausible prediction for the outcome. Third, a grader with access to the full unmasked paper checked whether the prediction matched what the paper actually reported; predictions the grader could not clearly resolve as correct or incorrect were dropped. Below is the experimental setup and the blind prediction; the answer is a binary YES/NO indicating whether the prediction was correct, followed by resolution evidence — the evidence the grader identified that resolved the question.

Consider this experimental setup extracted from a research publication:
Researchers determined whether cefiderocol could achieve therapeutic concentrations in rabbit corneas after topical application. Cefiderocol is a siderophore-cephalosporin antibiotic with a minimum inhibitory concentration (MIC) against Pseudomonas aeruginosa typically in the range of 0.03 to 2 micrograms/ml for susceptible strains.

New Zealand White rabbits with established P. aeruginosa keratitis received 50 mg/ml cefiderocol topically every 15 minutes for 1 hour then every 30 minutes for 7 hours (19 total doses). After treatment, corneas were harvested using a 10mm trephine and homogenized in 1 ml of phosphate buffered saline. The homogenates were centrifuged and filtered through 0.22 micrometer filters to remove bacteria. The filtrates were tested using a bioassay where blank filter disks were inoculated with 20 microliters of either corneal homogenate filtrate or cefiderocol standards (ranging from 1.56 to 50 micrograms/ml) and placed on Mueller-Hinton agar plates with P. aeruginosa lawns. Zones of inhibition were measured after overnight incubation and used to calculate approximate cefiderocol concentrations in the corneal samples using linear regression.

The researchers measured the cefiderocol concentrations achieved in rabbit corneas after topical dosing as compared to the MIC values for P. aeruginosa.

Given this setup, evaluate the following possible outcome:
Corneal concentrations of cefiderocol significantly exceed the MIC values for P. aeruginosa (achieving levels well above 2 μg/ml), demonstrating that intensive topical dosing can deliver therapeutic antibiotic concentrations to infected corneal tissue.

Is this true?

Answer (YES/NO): YES